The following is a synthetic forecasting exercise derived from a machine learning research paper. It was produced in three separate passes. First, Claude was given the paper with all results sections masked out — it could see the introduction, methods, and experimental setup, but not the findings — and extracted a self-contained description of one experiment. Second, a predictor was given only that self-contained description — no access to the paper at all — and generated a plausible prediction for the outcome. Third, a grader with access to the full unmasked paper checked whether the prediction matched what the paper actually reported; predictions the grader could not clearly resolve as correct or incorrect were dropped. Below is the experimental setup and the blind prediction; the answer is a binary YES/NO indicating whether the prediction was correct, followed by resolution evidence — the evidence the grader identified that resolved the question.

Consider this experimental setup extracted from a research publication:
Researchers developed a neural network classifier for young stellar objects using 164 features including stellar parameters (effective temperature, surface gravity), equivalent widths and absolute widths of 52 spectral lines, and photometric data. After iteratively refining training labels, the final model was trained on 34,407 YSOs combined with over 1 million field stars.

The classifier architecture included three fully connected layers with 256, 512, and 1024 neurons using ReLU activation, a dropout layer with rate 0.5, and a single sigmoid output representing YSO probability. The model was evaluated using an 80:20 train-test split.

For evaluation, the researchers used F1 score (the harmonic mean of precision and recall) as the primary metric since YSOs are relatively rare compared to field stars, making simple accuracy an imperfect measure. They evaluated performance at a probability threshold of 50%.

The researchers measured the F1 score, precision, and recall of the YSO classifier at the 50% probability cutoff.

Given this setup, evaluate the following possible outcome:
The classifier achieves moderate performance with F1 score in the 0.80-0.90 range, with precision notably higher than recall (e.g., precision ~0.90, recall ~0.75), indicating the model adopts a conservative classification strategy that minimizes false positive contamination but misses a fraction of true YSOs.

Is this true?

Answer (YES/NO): NO